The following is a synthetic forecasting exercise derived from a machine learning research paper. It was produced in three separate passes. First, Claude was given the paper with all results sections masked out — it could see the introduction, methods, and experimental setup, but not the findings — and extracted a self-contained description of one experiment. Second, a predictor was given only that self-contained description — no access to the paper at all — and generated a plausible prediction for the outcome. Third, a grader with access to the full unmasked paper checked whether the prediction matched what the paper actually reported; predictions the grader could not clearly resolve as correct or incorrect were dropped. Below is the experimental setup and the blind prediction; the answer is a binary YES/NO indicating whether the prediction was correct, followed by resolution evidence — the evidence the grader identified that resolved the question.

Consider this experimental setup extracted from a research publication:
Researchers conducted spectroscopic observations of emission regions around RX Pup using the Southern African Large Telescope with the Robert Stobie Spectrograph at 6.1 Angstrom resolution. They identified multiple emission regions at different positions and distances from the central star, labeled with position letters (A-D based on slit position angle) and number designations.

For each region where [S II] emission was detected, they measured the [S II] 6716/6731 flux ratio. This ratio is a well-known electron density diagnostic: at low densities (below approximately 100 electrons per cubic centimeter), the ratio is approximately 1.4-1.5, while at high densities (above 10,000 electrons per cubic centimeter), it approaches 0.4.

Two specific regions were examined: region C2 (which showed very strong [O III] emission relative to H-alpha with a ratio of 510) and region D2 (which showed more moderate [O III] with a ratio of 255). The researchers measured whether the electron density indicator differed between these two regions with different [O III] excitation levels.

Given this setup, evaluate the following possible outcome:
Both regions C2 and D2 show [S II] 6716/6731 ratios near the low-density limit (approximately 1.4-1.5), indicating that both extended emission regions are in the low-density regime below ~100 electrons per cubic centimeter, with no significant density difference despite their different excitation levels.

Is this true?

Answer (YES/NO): NO